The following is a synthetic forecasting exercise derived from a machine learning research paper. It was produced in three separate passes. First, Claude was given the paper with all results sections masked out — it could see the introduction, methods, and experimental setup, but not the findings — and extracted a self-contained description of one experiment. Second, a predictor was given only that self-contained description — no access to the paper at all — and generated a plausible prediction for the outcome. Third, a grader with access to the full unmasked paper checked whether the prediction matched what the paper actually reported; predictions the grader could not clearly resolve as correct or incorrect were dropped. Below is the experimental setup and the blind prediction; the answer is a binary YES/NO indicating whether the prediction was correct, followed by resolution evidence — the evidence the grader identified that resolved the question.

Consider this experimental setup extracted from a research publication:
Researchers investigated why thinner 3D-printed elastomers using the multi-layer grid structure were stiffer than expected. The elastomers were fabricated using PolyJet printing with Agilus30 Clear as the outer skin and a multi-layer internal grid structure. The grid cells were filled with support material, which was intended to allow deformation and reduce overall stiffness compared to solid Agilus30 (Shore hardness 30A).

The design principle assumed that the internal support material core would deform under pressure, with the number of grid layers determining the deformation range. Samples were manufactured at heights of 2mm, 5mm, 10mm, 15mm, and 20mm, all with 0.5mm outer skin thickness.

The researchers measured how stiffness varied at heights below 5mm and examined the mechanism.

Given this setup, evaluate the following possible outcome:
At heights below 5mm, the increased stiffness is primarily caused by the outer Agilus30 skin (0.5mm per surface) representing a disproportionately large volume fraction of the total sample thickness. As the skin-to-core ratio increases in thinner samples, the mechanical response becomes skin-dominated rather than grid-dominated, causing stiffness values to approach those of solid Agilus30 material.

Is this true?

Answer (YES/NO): NO